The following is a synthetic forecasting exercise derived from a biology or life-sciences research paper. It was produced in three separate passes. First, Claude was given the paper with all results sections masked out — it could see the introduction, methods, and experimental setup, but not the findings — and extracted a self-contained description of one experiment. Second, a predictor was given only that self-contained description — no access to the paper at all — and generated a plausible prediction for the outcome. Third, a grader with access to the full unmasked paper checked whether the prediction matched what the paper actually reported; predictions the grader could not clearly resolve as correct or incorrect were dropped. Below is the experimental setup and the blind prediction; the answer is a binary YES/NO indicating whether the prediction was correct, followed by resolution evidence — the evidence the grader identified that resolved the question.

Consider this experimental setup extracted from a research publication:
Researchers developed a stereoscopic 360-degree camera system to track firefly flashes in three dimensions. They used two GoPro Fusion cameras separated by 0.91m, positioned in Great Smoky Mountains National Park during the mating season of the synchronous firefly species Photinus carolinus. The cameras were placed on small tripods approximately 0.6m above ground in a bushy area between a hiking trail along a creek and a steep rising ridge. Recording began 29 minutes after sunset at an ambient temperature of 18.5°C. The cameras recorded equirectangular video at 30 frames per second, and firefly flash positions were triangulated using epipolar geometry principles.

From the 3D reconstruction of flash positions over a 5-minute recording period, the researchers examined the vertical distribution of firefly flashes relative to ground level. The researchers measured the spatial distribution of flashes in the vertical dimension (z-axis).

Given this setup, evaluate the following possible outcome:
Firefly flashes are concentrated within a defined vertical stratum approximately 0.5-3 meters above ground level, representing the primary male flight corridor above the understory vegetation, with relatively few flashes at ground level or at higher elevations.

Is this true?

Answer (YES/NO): NO